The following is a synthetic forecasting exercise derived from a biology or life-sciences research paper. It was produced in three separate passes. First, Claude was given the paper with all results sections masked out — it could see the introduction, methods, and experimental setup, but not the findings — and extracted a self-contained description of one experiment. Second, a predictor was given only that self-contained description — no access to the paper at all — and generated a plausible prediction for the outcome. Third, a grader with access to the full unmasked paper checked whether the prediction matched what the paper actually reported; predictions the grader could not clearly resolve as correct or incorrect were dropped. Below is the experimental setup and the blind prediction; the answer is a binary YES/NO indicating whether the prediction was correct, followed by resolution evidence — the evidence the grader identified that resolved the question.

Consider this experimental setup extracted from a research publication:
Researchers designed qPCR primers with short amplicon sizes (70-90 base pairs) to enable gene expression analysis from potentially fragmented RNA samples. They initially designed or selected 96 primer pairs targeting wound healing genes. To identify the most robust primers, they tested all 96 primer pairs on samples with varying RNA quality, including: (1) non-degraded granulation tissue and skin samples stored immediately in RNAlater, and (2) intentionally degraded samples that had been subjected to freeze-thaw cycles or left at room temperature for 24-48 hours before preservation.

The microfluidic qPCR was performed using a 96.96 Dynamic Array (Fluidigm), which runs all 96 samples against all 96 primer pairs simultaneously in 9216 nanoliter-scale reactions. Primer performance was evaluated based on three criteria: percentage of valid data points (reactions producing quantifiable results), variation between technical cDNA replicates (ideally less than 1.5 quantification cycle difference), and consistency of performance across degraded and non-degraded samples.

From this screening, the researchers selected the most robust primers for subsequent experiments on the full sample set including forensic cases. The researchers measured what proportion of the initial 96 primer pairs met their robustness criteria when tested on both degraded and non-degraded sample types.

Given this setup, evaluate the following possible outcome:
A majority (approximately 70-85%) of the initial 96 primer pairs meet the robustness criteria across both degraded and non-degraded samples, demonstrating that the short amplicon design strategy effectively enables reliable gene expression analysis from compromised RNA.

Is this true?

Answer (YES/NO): NO